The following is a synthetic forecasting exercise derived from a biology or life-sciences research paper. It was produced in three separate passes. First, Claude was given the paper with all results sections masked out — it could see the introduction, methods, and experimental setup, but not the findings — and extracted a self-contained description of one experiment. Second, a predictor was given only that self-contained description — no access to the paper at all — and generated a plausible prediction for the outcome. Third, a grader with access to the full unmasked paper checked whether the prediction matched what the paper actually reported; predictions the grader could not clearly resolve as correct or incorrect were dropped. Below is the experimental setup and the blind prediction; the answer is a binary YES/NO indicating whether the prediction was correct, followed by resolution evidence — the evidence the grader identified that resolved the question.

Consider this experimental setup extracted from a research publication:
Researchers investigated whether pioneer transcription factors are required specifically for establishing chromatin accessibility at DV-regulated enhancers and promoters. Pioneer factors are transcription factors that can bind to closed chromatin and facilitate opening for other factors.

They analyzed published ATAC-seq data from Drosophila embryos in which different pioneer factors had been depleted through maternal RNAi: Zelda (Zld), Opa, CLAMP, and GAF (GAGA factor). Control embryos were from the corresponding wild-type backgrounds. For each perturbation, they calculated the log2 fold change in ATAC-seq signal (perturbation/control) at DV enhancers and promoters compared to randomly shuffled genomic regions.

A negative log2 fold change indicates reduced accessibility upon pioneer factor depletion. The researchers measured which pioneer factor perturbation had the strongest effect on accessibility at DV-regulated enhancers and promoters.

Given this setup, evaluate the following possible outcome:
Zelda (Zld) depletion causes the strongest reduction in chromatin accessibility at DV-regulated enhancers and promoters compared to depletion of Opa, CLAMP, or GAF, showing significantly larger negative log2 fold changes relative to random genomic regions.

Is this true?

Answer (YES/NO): YES